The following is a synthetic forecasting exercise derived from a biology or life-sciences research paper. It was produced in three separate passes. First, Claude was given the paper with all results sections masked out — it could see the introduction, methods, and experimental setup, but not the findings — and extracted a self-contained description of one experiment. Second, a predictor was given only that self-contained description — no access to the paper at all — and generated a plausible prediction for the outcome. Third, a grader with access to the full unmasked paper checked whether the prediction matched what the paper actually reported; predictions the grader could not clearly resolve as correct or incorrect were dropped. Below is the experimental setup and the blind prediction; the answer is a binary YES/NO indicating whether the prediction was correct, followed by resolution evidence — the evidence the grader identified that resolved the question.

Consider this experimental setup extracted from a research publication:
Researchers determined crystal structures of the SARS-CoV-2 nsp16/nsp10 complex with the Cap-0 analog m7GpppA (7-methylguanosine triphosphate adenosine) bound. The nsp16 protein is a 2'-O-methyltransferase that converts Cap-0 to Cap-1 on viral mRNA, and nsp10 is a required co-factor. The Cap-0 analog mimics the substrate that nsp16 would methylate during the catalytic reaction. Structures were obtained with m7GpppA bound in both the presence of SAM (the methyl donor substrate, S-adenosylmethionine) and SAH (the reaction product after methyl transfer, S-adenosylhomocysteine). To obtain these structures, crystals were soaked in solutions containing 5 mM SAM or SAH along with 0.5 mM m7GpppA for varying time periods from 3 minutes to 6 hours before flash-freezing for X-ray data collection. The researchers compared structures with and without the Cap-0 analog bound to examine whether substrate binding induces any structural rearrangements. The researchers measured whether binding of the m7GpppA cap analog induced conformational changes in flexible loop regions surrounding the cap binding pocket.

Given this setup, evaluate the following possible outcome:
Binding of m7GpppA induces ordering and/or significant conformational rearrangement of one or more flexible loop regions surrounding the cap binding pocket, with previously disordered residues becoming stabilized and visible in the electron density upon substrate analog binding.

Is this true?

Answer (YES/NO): YES